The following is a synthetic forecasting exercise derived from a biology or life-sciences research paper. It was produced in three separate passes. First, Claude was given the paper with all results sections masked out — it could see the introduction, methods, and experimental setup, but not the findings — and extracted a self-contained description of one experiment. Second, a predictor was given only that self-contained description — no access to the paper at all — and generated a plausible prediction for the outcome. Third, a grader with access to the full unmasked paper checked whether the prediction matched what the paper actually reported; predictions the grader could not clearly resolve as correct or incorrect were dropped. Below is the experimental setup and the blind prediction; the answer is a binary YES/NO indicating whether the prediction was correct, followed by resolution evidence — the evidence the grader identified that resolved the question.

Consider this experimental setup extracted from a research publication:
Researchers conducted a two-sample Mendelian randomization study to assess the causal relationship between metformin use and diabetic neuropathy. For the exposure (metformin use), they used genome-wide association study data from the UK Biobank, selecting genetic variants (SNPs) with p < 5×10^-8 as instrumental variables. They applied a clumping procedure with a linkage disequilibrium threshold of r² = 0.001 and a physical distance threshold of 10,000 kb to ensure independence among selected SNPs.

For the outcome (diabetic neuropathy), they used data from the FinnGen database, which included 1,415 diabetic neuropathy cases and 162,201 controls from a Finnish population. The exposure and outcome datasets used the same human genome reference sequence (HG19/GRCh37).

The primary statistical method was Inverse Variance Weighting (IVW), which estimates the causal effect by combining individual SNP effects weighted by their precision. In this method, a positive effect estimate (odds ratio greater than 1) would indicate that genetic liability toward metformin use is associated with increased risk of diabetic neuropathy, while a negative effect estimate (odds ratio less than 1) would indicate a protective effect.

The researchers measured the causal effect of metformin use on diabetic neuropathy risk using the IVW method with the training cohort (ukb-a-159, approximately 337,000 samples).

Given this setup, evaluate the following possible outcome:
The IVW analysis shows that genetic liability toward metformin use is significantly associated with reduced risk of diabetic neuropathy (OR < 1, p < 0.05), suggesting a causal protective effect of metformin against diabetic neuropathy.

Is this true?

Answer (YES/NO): NO